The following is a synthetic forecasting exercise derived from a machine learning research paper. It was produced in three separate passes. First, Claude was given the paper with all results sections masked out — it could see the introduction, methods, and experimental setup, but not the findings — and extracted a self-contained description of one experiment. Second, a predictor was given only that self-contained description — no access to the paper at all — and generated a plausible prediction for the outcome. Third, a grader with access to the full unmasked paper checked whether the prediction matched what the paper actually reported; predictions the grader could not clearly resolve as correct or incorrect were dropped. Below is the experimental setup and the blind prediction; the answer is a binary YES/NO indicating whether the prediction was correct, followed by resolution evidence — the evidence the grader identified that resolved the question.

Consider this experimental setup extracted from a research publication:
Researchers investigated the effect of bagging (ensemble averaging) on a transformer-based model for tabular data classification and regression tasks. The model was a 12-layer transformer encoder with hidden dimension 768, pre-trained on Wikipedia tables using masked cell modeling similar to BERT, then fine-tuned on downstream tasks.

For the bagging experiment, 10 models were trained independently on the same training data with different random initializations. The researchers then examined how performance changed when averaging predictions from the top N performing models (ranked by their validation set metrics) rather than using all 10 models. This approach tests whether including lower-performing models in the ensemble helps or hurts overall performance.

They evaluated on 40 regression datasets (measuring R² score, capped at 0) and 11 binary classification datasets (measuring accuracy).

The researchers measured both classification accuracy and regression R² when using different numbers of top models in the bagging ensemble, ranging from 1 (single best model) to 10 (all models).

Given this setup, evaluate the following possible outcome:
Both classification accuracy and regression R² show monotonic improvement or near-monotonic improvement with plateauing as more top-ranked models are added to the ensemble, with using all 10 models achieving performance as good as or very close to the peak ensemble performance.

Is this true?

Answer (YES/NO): NO